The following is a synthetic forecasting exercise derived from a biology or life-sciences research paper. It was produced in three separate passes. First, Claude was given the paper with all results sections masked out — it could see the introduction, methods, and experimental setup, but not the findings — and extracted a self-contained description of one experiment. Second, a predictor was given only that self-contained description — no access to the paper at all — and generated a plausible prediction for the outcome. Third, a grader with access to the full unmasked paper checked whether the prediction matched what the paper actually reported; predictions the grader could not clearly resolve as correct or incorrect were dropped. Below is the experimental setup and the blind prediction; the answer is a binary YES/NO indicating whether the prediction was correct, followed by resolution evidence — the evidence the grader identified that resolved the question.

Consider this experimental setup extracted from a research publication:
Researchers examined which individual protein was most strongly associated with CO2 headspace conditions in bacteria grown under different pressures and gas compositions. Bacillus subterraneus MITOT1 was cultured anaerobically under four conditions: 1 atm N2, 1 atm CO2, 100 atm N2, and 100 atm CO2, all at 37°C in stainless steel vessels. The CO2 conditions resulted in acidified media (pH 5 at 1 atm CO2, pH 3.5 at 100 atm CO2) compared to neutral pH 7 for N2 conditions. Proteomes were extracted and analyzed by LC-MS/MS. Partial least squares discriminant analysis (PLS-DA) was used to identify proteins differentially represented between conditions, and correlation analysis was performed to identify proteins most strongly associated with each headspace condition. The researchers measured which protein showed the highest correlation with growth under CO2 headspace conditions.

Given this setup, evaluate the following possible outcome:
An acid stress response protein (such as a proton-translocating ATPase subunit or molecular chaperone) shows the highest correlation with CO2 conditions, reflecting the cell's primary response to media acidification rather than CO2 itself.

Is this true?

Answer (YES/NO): NO